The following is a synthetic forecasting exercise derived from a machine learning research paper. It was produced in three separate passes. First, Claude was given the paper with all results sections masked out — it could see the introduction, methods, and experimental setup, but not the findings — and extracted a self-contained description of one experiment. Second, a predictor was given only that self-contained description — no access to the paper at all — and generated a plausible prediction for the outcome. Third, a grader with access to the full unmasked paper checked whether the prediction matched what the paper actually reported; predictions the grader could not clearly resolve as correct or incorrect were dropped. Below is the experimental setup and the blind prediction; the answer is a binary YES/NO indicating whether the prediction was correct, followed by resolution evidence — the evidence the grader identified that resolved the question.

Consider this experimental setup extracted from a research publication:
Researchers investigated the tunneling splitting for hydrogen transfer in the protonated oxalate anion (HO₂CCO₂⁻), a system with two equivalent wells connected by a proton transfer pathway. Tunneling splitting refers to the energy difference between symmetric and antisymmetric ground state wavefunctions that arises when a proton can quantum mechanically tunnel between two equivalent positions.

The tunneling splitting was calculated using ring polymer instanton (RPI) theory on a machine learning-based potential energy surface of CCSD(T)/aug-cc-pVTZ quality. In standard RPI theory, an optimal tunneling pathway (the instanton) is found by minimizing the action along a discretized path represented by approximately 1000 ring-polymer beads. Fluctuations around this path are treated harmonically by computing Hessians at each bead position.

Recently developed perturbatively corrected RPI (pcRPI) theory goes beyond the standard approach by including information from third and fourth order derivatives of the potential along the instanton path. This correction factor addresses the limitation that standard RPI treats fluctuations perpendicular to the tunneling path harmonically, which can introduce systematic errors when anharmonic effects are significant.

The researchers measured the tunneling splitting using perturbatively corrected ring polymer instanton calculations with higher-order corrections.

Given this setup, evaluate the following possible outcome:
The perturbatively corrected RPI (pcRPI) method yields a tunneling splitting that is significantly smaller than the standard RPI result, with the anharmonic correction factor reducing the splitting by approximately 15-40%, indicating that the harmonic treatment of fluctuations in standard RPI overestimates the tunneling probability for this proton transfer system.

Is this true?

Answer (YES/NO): NO